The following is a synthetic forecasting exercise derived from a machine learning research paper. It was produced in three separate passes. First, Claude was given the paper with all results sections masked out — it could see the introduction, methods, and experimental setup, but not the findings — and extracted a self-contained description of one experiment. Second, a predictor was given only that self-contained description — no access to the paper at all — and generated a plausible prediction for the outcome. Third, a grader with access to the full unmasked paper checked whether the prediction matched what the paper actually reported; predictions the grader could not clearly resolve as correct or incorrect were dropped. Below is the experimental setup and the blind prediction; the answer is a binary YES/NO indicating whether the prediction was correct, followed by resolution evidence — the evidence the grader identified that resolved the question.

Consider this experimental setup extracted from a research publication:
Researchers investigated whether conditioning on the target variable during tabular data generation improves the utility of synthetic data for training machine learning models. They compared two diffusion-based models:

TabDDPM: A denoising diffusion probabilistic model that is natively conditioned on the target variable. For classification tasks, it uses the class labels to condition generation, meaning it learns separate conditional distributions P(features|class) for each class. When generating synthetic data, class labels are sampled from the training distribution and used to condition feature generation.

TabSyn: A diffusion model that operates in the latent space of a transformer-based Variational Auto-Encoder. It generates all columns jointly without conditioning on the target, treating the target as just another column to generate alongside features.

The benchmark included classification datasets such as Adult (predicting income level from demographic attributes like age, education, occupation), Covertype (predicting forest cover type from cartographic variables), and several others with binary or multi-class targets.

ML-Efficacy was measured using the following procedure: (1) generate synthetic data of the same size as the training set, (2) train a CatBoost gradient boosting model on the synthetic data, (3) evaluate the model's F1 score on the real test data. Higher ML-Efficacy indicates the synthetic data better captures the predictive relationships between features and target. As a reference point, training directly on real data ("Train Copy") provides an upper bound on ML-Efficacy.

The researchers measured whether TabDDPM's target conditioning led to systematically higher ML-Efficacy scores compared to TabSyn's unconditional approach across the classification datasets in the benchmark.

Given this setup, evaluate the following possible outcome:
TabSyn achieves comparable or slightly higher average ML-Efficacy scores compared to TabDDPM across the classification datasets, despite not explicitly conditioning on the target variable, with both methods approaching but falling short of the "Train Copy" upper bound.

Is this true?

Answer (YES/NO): NO